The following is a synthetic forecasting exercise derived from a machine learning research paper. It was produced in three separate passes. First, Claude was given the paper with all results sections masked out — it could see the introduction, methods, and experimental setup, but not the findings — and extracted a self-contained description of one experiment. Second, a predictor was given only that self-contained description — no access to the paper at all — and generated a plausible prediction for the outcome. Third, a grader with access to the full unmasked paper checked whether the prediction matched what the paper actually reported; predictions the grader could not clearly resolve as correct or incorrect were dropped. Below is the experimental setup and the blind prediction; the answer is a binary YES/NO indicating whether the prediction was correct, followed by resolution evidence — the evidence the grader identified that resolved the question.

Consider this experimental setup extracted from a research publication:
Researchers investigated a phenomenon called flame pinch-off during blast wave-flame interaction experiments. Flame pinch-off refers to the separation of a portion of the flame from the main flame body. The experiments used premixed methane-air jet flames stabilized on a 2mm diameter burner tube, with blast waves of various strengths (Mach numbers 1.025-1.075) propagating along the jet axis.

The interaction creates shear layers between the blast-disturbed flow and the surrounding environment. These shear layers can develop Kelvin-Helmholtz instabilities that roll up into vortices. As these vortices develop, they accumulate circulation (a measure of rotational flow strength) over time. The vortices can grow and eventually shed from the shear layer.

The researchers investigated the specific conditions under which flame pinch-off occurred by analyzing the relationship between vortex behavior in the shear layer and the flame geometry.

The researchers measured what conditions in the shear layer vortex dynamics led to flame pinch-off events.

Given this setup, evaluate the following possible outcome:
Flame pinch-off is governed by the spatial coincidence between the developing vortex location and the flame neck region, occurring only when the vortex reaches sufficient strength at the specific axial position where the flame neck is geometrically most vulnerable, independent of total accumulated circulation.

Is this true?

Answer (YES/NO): NO